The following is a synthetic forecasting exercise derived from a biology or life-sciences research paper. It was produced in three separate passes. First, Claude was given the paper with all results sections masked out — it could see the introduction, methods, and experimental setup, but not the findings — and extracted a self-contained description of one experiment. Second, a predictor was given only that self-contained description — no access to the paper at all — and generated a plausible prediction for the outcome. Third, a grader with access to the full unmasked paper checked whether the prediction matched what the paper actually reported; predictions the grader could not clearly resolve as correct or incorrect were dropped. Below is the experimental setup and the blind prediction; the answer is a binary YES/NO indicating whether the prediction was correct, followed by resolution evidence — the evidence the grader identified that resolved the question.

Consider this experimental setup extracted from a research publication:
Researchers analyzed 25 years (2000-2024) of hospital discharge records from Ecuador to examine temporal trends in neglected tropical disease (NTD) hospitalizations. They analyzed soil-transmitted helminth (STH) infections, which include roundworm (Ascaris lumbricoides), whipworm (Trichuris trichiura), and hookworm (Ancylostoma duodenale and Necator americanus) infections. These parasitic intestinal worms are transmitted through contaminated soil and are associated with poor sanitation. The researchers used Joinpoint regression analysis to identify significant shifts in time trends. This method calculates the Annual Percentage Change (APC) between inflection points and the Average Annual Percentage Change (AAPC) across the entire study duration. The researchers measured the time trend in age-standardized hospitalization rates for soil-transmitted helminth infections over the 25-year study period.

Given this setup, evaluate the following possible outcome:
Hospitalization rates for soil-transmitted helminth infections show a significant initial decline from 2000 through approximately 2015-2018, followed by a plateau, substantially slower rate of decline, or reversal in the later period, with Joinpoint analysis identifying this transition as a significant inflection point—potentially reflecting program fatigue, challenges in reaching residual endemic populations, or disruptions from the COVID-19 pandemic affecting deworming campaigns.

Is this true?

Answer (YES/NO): NO